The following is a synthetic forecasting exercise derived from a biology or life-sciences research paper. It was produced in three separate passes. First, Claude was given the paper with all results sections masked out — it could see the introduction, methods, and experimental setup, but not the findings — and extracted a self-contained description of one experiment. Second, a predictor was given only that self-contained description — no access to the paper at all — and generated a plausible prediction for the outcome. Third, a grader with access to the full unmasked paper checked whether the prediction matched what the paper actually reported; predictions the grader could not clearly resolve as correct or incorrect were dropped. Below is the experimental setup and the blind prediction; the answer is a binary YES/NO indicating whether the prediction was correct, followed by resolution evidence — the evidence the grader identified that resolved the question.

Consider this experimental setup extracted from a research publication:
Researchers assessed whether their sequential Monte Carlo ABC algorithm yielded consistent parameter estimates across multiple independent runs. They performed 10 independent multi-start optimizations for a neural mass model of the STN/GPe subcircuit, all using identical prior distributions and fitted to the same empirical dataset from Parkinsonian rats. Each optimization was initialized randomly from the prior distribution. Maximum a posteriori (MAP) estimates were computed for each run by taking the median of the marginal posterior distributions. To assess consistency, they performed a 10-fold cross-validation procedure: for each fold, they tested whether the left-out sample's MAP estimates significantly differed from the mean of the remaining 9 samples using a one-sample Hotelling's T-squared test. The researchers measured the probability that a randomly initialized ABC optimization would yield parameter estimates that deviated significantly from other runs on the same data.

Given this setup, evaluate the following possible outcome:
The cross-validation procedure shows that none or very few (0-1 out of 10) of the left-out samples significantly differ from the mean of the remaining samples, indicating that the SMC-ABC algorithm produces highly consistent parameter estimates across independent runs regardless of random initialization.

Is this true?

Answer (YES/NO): YES